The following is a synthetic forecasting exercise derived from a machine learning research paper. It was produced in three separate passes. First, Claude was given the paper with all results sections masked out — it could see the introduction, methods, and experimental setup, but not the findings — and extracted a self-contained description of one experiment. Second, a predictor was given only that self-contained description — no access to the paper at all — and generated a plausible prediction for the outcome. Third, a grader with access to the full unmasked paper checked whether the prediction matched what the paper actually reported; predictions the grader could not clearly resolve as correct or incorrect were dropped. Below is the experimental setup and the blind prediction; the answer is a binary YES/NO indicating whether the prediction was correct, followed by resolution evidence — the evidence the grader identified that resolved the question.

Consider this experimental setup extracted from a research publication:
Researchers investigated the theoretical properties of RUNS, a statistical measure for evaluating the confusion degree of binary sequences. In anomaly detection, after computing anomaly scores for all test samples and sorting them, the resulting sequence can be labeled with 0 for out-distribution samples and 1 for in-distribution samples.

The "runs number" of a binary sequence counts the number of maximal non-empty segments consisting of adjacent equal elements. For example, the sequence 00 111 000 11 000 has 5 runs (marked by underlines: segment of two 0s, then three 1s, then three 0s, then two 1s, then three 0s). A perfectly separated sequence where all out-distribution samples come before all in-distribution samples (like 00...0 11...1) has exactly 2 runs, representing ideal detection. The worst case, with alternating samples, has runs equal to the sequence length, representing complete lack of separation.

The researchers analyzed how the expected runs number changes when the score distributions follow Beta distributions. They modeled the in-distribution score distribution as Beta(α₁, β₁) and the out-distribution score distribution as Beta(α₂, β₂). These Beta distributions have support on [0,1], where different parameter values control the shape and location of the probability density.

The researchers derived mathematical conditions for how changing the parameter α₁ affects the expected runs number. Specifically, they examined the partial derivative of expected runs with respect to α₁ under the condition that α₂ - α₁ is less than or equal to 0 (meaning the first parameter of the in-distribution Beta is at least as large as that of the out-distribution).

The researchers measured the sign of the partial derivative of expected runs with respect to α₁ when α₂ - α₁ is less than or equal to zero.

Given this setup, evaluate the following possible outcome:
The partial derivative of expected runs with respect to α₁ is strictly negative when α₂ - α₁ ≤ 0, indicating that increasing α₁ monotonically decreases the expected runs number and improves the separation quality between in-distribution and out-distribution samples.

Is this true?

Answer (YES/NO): NO